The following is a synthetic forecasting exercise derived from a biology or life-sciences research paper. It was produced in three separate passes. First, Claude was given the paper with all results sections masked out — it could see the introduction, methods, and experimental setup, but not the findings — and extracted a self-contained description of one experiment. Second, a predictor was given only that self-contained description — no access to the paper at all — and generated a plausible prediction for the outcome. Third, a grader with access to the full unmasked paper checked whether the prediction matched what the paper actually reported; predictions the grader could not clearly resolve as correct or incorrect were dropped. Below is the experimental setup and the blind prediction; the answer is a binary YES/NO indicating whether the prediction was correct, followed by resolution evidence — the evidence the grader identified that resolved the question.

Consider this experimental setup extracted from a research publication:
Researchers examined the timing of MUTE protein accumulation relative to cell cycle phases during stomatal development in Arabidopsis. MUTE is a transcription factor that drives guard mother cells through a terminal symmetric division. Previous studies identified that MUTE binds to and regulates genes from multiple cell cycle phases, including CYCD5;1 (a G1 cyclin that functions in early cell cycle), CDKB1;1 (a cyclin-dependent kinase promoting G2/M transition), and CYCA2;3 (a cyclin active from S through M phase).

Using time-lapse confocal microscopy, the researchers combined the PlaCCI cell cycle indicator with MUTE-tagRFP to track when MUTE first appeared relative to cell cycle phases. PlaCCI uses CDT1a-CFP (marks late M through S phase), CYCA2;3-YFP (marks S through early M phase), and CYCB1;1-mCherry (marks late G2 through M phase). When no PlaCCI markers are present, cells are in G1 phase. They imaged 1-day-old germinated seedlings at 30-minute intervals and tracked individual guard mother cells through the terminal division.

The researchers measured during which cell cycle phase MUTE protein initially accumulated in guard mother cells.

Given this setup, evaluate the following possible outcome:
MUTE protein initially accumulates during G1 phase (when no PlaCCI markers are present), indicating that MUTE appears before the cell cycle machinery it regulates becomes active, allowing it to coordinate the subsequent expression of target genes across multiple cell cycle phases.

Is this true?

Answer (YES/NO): YES